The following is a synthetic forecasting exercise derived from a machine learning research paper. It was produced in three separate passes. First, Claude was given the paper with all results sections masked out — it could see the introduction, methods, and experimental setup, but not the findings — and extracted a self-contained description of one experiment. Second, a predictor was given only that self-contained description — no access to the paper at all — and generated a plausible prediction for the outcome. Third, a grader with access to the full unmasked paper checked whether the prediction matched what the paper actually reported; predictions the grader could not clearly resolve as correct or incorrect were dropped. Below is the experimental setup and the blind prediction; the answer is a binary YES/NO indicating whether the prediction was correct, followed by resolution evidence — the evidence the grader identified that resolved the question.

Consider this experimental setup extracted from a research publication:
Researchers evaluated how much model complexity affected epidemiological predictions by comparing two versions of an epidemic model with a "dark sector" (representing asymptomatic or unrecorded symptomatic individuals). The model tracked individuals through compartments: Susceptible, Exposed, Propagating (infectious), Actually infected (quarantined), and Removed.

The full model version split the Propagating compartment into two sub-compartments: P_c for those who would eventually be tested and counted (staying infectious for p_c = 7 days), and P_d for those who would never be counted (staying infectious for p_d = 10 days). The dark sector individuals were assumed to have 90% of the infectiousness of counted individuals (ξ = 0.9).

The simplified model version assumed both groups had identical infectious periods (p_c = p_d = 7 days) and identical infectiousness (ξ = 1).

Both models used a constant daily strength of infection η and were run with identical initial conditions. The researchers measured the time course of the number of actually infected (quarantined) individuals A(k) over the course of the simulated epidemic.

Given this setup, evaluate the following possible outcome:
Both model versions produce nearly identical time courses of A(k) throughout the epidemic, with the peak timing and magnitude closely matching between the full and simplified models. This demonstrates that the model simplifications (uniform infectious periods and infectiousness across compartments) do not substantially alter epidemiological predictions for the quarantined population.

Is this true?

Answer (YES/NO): YES